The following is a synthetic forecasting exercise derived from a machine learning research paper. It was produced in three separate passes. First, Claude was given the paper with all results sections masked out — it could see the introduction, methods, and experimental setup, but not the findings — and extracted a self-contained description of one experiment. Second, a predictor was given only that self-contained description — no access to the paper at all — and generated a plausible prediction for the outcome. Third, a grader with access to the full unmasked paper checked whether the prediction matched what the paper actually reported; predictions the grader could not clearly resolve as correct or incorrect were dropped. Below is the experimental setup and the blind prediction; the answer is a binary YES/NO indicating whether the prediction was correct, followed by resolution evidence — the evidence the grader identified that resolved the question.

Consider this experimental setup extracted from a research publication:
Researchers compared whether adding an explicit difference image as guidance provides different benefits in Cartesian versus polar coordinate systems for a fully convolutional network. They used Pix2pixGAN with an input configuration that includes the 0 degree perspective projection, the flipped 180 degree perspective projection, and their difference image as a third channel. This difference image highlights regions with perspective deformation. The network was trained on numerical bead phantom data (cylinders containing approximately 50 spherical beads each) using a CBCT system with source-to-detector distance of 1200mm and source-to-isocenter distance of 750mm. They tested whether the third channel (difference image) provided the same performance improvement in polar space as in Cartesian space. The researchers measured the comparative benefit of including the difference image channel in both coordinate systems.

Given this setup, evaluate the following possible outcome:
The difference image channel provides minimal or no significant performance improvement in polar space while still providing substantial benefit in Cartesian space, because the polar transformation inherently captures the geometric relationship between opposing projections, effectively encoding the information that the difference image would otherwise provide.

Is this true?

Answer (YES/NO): YES